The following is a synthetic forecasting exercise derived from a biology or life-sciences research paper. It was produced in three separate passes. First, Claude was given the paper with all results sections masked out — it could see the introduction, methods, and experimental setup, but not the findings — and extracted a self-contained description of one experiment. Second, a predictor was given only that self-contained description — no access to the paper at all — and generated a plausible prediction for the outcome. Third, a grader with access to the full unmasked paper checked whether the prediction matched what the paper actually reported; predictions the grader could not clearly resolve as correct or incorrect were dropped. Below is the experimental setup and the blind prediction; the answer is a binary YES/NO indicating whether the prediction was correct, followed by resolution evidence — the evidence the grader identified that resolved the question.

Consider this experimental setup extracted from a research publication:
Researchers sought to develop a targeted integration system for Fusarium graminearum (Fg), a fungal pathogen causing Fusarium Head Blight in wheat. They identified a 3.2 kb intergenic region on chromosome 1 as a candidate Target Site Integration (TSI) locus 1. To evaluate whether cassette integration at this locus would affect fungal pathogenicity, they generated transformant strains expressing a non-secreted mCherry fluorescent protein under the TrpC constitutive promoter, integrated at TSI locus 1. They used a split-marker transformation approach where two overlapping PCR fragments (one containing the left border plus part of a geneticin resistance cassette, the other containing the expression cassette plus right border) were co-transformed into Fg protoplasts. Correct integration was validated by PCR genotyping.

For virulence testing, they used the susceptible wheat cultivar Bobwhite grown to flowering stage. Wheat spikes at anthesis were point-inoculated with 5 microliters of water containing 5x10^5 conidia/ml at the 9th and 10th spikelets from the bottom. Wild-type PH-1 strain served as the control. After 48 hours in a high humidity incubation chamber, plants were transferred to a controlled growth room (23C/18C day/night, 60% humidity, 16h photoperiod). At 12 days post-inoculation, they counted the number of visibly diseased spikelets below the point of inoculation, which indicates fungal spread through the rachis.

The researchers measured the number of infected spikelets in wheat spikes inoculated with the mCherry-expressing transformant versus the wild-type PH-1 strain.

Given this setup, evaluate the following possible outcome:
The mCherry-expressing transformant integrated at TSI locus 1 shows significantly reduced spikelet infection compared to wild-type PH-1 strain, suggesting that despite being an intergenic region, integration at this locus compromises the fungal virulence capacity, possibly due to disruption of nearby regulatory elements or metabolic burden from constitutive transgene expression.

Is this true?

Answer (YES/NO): NO